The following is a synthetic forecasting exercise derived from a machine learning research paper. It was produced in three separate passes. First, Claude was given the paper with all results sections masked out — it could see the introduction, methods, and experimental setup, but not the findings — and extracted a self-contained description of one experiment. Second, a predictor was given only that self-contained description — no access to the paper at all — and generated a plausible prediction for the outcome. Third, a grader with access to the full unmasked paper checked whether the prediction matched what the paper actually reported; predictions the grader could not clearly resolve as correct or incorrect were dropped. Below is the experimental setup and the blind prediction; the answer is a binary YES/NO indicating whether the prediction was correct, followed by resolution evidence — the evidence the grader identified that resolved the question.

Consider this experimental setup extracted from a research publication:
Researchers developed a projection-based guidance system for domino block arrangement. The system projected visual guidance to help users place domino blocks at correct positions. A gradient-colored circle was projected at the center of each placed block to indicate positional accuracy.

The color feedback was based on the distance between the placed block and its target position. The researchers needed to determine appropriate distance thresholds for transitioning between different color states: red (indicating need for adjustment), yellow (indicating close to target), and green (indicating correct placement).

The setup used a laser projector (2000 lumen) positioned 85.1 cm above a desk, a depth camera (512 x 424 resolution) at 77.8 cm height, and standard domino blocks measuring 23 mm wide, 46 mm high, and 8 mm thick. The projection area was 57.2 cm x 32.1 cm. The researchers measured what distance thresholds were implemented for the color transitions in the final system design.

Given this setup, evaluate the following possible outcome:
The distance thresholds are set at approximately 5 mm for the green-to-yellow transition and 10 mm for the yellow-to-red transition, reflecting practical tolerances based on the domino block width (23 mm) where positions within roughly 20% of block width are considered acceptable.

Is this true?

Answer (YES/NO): NO